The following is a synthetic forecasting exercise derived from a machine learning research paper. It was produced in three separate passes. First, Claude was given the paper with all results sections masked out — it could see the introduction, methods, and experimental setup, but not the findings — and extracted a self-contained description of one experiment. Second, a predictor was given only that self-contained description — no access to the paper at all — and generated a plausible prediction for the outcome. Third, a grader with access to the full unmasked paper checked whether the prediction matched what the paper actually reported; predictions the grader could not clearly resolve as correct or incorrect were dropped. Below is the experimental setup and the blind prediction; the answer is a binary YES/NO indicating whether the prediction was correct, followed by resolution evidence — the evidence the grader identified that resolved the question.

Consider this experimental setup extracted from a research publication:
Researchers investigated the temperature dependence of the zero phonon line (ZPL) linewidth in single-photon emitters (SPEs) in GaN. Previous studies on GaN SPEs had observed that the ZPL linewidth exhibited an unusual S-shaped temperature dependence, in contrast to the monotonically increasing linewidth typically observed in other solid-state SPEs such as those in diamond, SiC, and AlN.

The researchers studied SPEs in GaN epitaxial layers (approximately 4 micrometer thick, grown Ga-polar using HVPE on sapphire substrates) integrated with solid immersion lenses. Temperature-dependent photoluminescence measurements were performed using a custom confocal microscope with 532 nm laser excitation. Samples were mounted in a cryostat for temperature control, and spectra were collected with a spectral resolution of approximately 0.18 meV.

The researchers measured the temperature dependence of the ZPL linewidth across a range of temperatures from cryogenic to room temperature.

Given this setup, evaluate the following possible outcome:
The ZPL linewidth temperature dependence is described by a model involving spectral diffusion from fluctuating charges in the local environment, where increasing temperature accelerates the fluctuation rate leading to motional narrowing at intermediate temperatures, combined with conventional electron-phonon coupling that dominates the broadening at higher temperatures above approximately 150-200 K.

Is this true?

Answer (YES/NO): NO